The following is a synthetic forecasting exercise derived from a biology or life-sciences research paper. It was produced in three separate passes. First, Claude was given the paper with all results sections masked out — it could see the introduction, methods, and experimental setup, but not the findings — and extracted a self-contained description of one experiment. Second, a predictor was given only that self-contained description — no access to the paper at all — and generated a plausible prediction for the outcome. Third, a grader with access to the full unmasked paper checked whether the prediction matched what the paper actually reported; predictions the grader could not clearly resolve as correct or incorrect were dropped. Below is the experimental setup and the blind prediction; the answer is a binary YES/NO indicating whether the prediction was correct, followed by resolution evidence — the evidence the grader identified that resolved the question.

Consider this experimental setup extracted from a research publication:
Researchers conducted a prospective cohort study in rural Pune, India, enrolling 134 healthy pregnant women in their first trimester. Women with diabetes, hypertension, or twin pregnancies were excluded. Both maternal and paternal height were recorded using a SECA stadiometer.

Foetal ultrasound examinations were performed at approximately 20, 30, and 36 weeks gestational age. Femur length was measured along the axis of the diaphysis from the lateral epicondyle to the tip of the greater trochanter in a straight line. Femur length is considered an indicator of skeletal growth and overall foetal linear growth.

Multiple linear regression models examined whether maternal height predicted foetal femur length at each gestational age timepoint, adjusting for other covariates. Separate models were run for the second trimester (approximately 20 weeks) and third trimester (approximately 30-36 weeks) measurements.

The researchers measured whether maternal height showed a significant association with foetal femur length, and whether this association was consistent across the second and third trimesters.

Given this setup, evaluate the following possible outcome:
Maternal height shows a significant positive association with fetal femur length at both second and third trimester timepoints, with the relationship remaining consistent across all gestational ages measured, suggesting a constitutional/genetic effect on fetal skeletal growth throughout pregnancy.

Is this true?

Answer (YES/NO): NO